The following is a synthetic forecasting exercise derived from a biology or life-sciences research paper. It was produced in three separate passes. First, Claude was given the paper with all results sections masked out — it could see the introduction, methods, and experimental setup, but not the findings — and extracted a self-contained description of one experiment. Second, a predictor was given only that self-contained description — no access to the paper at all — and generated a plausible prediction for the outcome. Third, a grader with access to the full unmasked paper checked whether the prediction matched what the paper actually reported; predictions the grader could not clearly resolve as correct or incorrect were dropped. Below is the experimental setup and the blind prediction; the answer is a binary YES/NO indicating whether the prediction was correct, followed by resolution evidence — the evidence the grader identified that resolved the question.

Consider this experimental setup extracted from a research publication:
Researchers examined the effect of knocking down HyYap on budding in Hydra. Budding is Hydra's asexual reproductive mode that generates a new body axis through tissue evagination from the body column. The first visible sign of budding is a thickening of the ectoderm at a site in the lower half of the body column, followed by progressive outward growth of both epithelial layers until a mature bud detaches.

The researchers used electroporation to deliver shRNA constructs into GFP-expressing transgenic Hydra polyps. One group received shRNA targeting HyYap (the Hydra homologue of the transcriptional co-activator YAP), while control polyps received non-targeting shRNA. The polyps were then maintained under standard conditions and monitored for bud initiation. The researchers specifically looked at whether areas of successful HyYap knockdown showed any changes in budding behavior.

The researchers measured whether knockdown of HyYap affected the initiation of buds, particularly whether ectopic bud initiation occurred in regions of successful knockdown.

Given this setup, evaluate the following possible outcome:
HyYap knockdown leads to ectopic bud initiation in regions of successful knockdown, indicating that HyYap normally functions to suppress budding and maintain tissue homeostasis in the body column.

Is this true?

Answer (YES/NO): NO